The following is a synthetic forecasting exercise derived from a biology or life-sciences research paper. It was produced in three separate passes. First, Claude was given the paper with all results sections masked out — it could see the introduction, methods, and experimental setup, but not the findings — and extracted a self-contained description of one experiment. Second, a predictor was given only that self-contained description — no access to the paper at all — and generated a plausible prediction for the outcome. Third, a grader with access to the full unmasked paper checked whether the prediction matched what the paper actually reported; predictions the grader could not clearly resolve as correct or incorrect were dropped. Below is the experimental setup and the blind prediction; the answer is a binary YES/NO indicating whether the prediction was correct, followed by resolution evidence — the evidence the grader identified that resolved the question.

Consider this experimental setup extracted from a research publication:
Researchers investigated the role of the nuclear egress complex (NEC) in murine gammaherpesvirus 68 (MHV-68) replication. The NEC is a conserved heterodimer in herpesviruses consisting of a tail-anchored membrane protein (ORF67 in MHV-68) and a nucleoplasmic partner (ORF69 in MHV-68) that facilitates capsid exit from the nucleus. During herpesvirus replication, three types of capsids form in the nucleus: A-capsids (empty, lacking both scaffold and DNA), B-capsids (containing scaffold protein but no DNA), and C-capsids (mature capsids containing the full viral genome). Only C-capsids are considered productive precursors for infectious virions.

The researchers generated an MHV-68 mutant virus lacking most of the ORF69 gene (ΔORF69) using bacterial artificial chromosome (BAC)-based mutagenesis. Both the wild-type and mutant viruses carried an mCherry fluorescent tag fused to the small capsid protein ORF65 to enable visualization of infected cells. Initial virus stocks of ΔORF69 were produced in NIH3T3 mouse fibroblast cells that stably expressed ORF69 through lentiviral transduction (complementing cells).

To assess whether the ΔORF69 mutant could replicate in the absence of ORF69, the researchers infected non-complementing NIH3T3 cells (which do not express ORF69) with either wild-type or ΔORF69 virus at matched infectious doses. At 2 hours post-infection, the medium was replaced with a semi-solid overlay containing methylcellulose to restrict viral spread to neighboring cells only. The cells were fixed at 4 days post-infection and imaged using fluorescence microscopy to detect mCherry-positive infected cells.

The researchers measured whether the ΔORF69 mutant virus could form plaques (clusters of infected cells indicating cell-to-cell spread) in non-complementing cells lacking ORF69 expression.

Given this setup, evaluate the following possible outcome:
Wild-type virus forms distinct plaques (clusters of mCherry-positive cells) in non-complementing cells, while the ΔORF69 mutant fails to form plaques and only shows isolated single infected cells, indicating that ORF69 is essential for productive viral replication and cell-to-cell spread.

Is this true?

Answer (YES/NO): NO